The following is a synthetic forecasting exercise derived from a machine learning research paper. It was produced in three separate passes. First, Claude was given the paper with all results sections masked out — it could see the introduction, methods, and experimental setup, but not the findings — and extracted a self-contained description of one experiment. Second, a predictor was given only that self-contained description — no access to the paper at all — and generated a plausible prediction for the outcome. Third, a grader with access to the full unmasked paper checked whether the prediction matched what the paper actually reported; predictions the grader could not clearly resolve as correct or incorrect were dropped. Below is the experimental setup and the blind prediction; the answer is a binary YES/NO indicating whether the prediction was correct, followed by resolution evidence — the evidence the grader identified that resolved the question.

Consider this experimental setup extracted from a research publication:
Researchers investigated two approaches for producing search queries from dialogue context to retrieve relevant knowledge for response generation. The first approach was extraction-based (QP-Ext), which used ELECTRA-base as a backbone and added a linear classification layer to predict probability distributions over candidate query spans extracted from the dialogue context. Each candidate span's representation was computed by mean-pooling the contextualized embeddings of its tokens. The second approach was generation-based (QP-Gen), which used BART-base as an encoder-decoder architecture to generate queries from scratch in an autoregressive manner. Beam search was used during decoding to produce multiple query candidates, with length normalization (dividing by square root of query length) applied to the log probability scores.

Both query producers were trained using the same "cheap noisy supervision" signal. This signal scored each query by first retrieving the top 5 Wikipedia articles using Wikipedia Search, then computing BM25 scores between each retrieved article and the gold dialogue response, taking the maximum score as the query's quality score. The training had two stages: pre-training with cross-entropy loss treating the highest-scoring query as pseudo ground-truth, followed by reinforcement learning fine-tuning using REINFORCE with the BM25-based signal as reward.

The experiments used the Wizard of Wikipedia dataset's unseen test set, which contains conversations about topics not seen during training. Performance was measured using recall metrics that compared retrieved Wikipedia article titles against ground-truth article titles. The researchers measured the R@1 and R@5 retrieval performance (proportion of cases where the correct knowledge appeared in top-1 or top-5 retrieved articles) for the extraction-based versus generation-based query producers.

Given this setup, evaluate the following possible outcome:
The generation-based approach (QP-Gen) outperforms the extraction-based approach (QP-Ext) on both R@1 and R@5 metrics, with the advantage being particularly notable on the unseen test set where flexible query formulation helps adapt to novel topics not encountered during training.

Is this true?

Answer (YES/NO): NO